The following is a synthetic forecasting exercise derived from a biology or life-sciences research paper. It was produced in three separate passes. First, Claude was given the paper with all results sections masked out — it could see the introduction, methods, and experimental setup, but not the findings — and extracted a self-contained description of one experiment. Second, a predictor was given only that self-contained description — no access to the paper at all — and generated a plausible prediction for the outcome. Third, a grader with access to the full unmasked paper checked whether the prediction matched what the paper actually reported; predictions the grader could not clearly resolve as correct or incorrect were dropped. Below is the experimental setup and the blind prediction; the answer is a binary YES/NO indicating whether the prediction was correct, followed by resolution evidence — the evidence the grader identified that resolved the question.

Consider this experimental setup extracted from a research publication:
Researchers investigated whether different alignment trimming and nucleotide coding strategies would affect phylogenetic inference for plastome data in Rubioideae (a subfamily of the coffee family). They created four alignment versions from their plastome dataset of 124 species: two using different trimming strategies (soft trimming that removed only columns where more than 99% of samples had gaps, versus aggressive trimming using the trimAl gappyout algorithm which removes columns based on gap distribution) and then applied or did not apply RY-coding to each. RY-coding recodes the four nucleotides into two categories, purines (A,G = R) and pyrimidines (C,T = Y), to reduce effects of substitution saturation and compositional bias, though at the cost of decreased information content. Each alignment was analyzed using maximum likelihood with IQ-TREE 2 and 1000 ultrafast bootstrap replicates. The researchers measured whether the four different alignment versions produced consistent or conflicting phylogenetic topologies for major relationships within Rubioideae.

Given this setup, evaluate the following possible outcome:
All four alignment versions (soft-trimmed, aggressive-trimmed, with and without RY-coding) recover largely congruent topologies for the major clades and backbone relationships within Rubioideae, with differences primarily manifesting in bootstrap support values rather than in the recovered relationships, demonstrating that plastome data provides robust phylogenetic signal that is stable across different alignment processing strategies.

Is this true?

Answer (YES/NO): YES